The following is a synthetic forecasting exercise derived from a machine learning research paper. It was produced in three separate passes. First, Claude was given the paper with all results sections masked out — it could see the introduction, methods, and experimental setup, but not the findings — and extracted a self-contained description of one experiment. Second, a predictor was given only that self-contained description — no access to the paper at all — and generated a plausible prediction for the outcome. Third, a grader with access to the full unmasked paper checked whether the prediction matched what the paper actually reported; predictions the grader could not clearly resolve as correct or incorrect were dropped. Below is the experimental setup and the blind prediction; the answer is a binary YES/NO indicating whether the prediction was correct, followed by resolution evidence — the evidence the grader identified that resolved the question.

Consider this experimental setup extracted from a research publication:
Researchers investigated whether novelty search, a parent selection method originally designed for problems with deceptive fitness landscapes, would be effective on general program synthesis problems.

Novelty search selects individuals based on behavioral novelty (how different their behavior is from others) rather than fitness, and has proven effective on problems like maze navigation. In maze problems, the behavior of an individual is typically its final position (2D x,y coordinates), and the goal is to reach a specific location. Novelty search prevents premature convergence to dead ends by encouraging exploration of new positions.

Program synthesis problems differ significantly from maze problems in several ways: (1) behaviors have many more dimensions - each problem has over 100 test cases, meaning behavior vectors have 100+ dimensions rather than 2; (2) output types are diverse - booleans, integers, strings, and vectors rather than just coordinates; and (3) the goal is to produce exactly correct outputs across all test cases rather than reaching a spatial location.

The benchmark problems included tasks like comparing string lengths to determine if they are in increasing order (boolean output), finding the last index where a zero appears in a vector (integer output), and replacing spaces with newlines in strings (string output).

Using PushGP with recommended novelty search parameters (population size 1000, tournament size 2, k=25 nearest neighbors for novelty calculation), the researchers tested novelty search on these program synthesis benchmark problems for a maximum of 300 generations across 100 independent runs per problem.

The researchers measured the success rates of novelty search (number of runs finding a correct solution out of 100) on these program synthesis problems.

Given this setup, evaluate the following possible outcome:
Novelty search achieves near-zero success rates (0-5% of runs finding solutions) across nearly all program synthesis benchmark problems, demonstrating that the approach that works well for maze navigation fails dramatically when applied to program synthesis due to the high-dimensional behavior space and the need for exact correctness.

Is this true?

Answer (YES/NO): YES